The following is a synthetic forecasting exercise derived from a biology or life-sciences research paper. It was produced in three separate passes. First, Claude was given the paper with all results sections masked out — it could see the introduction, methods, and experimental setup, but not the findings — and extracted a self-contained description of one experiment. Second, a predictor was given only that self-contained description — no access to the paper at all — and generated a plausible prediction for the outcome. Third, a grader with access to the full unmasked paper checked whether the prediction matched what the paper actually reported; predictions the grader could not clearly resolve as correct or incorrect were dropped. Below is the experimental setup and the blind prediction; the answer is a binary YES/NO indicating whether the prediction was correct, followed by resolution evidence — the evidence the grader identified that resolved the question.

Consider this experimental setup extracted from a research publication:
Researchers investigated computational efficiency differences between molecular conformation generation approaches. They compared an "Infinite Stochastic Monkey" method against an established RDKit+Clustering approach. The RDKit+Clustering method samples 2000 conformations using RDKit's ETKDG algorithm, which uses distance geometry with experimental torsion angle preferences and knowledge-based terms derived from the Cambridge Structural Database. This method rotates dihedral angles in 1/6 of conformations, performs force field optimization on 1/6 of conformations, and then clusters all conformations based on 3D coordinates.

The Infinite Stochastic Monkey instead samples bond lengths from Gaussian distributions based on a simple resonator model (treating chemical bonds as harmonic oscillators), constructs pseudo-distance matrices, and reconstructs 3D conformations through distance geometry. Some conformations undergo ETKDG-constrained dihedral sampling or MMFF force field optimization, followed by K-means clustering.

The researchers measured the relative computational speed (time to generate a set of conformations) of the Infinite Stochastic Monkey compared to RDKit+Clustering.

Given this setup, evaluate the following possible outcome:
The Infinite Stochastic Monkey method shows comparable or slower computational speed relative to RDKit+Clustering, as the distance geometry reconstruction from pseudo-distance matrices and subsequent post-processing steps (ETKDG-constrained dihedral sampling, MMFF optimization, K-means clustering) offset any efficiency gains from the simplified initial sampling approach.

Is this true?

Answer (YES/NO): NO